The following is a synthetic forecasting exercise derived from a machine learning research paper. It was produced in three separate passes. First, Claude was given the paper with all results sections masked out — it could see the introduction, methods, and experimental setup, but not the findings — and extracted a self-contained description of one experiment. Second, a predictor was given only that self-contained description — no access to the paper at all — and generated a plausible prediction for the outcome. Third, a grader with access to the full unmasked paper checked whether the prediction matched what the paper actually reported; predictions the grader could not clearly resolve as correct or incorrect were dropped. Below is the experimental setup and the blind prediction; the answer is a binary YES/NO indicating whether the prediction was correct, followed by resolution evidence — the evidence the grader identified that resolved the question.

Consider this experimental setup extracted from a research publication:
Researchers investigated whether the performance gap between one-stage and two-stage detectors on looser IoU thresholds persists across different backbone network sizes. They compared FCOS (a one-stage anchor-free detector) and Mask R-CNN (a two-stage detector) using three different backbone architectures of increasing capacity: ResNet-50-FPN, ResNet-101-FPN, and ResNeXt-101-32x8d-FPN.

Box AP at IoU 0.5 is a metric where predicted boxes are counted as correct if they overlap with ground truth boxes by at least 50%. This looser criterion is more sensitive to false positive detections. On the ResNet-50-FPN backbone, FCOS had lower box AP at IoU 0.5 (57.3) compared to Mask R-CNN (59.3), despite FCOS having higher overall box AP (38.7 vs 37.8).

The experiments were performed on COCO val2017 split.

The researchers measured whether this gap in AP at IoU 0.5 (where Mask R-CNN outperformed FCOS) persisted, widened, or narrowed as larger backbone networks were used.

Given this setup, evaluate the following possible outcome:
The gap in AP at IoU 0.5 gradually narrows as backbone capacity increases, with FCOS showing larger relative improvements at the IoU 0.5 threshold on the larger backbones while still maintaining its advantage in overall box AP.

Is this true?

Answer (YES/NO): NO